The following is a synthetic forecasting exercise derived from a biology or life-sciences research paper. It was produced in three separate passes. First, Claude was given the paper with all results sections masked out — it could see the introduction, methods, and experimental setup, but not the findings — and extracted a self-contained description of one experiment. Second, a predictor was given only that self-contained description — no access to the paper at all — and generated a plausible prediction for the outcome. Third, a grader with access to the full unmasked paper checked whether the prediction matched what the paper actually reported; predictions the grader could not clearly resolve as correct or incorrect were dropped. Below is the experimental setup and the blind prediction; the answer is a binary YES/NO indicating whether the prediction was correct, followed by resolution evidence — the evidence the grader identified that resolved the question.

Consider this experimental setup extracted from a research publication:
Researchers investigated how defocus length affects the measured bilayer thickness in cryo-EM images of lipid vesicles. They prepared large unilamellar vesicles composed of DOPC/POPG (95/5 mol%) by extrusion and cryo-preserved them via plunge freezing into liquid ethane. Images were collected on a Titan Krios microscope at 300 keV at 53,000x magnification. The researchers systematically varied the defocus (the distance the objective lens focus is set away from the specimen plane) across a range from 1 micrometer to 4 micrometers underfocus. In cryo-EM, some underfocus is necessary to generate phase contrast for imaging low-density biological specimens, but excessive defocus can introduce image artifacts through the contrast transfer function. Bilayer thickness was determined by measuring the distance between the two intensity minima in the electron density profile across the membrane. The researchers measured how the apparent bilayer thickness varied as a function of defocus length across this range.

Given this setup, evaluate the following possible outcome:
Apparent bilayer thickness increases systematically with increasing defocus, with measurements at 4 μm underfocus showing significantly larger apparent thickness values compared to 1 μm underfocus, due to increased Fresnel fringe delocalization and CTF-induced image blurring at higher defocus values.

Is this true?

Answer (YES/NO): NO